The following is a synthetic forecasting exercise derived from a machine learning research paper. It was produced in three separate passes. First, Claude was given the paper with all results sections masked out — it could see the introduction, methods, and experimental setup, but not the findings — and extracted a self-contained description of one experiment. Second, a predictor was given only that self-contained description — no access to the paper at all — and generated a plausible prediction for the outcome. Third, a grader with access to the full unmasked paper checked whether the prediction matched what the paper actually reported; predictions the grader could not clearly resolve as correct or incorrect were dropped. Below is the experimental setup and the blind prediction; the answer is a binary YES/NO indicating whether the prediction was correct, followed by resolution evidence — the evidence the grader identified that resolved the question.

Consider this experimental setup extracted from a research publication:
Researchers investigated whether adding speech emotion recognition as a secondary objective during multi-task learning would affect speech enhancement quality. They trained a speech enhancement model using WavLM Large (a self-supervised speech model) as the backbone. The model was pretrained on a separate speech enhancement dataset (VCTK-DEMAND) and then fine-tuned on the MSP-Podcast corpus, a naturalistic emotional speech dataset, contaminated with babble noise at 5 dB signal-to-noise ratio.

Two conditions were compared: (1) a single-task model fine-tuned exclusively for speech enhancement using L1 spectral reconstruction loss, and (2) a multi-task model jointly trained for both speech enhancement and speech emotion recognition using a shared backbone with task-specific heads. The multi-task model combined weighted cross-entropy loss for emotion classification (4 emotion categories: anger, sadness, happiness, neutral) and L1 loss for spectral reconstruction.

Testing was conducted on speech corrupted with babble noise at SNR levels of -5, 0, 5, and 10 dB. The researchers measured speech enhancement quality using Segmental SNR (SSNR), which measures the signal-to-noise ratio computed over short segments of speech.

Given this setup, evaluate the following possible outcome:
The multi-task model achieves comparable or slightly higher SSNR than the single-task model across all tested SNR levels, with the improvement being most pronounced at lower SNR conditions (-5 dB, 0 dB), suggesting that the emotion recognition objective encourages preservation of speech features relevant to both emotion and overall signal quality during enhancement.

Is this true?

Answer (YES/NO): NO